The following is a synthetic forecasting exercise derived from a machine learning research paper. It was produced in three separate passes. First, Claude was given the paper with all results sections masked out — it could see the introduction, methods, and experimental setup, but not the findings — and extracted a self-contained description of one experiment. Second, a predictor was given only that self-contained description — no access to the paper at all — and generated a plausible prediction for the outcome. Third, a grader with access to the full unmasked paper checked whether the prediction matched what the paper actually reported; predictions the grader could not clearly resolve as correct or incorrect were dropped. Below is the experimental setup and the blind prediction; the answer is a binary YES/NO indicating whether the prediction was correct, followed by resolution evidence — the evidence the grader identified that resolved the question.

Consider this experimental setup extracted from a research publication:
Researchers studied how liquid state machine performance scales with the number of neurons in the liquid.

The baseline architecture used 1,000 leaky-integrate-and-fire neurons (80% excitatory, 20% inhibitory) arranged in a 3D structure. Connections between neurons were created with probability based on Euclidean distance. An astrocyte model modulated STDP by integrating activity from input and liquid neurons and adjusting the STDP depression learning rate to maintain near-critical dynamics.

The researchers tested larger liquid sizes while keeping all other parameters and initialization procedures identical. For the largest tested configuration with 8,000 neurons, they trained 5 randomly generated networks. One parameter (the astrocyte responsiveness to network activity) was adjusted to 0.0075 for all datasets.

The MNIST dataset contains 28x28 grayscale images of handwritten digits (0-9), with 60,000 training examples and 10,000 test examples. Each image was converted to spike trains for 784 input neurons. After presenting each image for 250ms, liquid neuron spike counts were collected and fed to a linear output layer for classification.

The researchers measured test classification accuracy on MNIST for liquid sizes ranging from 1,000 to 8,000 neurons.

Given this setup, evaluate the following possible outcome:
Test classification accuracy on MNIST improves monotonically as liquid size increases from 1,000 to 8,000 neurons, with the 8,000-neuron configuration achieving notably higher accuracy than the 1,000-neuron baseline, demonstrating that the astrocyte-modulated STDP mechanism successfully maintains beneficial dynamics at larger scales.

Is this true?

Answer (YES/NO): YES